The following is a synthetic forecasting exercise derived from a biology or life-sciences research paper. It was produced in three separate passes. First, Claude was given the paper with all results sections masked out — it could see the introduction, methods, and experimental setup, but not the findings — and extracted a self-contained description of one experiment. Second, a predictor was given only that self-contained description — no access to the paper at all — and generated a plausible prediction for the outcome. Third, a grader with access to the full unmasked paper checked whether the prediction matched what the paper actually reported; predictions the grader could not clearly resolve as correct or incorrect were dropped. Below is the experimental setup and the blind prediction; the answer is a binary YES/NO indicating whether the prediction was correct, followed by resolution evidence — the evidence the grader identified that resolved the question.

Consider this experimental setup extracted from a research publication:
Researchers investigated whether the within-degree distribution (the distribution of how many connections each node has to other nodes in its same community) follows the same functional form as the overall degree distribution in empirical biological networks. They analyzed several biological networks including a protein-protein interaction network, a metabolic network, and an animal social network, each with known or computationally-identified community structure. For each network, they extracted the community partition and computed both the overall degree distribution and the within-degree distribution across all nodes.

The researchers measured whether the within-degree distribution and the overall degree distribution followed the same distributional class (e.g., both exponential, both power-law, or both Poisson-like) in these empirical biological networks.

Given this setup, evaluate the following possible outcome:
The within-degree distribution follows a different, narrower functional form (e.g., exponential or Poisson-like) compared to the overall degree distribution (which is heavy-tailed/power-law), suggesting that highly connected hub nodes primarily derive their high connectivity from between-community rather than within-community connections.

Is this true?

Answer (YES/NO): NO